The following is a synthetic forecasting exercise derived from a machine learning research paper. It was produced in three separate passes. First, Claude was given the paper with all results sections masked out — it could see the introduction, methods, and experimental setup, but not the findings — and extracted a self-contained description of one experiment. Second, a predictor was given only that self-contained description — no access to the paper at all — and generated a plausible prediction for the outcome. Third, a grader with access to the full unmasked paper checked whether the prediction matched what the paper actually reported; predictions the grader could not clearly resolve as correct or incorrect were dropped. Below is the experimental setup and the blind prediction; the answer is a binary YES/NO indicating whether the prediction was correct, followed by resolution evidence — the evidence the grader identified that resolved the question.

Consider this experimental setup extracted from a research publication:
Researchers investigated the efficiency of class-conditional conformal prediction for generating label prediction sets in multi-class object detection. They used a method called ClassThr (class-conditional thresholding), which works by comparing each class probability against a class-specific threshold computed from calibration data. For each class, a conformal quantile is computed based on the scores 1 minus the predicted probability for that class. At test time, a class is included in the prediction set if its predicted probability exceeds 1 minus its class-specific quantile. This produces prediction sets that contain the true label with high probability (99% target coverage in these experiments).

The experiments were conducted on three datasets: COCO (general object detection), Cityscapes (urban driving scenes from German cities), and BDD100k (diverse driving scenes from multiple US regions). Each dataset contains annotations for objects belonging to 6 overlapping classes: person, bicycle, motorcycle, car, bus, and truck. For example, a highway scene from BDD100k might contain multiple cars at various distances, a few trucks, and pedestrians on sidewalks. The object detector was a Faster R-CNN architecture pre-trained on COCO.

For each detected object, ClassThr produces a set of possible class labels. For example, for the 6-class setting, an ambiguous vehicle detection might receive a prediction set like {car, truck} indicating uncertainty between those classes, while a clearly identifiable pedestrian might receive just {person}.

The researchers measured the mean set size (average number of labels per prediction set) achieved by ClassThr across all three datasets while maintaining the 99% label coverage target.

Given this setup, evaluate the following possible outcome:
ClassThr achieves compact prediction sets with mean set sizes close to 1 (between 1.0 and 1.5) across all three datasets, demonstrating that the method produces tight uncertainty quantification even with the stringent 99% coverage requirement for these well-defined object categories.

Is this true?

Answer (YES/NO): NO